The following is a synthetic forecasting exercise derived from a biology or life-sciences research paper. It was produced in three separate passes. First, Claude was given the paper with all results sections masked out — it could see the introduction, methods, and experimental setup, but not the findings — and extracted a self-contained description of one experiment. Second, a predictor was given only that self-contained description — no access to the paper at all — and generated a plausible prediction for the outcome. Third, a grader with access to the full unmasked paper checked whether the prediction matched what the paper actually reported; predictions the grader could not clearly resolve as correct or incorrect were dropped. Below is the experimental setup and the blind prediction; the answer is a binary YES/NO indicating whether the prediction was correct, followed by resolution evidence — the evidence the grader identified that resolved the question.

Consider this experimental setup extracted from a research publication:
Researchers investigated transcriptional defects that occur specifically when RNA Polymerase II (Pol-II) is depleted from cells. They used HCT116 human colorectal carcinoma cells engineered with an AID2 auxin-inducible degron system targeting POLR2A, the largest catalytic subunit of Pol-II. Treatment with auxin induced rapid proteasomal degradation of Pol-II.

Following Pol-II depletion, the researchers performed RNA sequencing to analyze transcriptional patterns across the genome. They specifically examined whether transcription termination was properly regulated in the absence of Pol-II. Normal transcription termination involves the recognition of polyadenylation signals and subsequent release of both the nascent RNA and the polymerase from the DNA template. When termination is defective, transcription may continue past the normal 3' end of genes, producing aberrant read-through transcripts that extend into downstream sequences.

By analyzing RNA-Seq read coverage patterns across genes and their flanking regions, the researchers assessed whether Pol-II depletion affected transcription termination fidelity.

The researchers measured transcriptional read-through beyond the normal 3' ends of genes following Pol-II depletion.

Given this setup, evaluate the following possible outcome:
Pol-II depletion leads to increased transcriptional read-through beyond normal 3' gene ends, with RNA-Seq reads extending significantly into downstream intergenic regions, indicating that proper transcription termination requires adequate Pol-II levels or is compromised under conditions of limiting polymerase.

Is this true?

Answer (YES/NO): YES